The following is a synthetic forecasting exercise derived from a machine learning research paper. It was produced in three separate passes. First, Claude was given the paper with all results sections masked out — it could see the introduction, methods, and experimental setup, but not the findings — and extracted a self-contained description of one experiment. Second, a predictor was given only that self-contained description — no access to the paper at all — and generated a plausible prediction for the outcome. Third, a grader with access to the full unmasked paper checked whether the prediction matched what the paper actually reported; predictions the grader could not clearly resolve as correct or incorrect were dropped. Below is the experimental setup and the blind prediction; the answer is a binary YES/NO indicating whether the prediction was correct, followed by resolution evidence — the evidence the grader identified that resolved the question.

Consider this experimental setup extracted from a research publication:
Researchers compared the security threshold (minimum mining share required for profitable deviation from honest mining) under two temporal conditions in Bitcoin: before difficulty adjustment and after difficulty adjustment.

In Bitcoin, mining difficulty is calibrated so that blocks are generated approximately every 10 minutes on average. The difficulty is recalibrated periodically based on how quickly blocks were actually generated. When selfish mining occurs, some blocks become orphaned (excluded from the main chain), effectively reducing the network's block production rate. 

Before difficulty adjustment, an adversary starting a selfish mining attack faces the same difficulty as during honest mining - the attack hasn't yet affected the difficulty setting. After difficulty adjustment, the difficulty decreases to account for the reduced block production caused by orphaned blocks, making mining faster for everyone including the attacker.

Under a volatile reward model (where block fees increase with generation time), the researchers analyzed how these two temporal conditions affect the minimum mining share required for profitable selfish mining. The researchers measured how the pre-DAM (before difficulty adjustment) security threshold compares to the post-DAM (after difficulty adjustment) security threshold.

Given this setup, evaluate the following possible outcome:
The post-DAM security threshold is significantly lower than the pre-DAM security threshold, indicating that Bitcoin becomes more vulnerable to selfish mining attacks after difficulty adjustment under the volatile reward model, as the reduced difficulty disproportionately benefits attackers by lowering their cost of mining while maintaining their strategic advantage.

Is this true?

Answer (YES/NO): YES